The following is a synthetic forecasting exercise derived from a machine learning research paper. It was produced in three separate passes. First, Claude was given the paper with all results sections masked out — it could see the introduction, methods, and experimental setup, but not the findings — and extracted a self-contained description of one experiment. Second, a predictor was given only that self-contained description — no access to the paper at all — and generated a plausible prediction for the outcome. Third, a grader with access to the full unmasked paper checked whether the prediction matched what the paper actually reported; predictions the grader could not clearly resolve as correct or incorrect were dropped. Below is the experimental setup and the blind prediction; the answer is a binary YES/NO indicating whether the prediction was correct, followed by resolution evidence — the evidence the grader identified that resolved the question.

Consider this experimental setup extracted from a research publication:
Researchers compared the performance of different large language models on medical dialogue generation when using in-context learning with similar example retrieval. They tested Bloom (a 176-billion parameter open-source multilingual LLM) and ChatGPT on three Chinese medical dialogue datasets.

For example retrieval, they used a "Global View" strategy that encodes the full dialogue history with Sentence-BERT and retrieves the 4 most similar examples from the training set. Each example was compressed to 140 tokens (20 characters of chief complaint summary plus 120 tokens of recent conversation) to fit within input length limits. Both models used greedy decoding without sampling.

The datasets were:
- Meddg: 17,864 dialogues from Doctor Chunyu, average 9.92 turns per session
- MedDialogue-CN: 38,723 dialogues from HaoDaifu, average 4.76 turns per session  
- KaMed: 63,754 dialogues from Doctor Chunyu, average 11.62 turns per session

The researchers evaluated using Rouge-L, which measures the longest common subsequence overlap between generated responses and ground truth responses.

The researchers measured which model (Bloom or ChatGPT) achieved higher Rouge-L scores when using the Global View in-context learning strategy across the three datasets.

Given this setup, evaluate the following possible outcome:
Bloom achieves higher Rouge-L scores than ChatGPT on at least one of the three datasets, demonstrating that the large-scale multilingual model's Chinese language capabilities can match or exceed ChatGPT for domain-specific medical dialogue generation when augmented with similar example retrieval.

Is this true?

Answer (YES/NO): YES